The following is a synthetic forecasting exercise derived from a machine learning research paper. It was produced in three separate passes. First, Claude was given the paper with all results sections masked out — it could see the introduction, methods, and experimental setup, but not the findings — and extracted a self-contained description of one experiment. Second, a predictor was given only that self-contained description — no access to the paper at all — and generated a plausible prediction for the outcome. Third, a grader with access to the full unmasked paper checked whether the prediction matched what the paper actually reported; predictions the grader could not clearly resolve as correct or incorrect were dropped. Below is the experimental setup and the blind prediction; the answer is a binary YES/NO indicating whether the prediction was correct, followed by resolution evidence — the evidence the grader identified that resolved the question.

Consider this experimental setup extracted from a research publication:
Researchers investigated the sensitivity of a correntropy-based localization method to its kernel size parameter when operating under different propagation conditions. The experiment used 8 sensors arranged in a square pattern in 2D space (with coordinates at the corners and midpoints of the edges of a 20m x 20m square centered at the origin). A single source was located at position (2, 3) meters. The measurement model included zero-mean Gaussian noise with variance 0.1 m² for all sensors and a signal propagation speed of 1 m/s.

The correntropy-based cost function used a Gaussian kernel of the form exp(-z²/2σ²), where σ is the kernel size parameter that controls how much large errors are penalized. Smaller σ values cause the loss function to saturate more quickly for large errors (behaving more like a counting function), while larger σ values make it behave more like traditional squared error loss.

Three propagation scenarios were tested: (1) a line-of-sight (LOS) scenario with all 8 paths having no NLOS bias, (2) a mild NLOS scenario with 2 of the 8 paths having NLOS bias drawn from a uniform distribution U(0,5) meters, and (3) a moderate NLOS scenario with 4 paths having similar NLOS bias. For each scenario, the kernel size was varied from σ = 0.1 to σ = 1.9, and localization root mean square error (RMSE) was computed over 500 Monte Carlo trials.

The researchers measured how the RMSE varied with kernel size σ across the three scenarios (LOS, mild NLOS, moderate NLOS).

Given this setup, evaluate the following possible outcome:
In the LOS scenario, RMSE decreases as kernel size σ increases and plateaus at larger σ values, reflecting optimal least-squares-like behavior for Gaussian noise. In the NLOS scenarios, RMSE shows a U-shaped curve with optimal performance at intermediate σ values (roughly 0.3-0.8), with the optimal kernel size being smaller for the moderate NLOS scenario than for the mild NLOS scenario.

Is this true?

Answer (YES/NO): NO